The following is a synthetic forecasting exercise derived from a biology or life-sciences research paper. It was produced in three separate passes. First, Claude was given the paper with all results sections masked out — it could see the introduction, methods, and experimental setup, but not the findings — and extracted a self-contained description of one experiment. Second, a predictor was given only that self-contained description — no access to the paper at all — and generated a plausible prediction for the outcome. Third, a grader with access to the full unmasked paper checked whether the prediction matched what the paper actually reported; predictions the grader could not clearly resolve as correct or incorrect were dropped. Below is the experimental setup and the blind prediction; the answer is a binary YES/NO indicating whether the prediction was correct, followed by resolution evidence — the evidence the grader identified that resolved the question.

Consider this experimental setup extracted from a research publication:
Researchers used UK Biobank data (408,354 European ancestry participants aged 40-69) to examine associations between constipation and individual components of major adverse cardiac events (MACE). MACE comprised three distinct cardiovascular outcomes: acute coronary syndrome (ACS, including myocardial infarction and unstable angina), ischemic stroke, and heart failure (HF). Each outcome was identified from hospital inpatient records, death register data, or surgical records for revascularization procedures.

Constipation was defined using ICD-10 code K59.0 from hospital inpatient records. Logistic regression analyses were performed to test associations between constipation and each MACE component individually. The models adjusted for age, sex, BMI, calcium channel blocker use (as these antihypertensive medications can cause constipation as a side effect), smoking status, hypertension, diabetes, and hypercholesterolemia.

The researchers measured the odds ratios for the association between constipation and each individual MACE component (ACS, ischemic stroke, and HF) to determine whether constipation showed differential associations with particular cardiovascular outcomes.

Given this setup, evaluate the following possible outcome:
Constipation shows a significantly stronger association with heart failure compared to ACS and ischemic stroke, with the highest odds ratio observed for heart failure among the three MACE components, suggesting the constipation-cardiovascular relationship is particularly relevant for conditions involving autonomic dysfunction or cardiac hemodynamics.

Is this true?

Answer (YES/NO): YES